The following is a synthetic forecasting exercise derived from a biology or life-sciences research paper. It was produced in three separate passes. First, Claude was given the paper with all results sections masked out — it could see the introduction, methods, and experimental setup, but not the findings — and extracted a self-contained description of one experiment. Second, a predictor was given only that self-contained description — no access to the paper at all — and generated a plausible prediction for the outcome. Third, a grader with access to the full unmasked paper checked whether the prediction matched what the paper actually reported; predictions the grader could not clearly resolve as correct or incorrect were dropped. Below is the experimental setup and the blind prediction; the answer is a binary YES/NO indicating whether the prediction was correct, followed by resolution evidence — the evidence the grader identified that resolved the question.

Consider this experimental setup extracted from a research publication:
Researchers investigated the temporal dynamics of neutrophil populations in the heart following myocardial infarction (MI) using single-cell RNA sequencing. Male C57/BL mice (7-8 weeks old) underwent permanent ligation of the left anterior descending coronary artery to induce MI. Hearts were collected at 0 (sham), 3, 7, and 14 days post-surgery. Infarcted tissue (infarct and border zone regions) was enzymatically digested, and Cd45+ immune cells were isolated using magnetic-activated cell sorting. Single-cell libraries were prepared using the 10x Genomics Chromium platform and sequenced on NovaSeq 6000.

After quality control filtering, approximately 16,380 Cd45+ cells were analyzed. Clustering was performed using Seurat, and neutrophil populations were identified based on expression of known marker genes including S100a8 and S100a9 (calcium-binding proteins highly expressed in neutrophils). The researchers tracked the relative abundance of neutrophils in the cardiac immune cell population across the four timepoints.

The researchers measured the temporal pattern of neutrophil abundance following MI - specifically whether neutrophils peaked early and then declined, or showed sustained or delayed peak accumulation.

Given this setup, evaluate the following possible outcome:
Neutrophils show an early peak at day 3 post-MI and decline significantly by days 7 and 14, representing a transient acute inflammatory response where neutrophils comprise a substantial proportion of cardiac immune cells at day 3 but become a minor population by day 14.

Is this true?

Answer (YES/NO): NO